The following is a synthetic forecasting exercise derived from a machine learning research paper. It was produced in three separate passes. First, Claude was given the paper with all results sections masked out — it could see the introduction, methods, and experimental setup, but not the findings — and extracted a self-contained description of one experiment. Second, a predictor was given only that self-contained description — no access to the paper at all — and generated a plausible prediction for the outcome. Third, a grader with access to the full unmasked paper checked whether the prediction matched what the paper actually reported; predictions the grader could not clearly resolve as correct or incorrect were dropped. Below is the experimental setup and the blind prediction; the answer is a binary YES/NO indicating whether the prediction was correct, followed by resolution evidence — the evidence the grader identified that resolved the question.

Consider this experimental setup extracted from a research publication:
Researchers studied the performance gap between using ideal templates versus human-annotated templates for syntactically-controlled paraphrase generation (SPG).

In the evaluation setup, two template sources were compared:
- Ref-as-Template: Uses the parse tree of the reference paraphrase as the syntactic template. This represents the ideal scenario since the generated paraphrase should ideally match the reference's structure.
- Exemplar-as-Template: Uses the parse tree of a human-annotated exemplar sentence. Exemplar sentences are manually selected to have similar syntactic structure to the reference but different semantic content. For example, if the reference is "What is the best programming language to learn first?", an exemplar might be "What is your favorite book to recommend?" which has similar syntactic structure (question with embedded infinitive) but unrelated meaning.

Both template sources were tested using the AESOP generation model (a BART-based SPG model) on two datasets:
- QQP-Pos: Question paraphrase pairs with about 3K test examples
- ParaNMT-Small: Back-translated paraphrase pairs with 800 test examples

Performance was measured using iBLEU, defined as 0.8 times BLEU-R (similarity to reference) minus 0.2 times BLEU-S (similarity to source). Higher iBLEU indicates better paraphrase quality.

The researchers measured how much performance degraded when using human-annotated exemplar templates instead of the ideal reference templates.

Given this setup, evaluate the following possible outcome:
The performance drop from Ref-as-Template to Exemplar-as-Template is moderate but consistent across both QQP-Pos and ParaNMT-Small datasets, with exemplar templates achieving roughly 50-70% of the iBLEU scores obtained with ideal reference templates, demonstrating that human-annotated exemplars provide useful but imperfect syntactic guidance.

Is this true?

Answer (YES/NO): NO